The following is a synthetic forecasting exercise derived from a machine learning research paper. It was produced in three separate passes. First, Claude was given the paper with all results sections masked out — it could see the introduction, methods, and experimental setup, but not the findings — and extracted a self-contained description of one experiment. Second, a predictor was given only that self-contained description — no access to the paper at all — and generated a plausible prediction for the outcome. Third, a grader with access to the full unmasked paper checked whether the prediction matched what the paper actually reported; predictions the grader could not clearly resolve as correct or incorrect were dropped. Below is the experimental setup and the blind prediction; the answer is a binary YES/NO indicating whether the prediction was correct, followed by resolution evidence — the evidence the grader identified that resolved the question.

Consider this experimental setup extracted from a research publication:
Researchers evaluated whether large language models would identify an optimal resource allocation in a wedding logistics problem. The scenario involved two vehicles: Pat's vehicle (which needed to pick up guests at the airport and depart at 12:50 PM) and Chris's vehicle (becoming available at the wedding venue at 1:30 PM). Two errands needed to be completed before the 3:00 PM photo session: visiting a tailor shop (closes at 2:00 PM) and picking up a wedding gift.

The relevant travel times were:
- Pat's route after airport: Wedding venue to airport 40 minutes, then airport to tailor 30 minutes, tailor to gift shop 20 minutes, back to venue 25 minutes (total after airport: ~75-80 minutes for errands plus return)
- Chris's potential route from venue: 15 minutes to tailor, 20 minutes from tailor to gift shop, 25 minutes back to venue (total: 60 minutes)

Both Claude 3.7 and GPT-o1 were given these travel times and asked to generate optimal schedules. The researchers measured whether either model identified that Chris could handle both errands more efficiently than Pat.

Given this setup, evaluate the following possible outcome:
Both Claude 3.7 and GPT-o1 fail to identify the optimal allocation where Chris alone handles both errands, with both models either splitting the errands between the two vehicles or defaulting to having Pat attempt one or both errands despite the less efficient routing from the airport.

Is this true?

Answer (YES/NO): YES